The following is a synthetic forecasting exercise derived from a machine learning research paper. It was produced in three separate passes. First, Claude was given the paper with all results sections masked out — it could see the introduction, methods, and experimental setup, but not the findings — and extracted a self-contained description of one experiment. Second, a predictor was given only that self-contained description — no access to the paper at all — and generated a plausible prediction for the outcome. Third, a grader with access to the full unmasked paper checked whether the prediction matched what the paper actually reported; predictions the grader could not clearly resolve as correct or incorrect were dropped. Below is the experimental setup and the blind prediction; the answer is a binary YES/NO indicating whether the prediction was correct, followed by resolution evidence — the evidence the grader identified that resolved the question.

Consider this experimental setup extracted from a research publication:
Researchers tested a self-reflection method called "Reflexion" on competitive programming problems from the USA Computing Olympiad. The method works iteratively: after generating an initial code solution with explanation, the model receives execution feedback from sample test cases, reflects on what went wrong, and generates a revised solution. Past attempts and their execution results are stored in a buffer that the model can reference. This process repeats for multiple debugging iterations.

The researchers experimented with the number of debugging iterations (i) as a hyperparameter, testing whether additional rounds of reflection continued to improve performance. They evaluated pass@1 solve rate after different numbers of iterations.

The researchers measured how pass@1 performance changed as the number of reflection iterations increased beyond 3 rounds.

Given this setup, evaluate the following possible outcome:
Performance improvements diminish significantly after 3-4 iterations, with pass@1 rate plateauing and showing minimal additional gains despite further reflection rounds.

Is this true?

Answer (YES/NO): YES